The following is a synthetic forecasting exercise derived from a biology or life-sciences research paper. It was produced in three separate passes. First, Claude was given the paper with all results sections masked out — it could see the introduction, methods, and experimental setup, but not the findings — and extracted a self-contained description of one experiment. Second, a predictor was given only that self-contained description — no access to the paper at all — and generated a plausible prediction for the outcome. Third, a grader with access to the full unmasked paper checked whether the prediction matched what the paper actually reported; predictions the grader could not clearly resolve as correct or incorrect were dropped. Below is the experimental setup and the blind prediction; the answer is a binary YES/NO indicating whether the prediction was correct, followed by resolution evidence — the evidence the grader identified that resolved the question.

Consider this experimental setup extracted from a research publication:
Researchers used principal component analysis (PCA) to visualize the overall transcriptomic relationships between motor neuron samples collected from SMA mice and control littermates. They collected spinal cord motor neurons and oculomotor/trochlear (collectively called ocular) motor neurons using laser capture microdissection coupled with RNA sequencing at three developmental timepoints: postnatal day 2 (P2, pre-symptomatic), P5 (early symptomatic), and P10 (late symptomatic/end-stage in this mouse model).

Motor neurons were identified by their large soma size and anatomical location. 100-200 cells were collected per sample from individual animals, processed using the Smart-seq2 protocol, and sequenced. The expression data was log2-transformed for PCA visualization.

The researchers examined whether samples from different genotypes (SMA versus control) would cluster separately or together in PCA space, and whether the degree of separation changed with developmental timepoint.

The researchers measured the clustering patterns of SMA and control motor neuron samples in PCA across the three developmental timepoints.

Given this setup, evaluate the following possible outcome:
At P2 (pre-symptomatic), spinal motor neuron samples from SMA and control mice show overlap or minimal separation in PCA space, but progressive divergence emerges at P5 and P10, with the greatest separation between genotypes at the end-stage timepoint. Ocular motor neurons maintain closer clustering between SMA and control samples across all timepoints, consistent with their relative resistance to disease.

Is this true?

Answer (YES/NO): NO